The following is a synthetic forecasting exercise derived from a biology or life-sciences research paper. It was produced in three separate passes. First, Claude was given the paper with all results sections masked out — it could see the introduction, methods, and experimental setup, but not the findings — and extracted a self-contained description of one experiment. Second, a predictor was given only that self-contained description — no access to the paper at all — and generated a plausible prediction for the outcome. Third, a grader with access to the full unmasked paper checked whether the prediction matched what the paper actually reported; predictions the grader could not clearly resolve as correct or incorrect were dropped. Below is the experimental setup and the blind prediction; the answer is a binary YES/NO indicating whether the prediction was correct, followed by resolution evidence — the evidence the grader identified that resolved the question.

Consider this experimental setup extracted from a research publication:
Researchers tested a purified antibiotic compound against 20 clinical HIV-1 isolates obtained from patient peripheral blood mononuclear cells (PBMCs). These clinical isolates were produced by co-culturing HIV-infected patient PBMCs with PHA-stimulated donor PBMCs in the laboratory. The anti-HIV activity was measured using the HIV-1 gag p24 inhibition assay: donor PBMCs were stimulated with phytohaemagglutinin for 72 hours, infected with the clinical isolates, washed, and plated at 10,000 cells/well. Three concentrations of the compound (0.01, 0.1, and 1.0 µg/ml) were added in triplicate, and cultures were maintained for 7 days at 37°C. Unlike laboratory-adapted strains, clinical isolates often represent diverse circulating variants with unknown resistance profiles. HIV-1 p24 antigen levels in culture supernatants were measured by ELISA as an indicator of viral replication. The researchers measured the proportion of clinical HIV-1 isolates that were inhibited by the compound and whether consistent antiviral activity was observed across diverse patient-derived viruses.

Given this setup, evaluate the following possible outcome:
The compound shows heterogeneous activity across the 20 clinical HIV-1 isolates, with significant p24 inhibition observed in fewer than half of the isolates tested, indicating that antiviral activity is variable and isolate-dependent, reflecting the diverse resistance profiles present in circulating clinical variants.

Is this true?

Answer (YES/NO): NO